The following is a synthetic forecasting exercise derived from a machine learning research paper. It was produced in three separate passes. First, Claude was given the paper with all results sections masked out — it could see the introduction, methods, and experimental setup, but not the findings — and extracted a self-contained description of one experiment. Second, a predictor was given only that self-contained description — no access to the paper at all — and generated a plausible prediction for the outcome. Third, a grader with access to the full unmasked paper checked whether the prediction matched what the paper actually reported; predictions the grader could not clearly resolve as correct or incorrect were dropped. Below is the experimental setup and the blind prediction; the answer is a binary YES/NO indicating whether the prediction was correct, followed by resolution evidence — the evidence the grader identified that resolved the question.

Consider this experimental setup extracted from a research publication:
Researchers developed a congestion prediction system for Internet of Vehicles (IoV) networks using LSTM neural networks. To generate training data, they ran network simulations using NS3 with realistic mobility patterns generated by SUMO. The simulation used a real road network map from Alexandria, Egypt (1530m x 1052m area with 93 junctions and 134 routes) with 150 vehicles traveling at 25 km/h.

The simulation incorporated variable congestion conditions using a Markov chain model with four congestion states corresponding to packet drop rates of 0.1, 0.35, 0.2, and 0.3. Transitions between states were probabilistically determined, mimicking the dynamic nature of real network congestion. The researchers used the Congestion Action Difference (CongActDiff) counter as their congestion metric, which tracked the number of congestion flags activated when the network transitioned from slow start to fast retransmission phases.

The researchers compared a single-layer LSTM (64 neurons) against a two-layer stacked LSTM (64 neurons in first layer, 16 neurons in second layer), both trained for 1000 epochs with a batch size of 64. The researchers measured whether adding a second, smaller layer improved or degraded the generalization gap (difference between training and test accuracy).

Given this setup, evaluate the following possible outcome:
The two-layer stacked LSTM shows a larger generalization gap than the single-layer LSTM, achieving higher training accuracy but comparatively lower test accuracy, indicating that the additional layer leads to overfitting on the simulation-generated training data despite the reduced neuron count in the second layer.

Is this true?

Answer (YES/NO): NO